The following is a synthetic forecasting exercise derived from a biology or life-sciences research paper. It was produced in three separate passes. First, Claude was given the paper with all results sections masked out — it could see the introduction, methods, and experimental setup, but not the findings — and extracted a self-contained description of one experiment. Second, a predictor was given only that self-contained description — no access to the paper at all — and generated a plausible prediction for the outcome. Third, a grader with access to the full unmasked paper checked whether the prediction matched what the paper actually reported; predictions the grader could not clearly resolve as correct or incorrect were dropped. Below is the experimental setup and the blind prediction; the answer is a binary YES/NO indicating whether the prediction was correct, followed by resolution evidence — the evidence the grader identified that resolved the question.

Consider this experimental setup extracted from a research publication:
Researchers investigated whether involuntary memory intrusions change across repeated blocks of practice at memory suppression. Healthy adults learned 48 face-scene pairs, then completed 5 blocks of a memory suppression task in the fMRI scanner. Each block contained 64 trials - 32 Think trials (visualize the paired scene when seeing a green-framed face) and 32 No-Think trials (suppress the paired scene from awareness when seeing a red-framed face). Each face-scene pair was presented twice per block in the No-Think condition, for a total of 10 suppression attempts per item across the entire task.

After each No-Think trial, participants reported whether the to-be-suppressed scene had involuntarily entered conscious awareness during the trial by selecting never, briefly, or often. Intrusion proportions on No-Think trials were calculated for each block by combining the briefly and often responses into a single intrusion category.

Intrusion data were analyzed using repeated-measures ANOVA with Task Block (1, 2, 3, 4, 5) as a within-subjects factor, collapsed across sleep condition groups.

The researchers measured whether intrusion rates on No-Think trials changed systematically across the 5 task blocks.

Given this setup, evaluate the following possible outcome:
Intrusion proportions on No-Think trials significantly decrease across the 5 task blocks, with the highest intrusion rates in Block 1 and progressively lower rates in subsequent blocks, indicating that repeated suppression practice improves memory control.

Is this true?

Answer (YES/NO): YES